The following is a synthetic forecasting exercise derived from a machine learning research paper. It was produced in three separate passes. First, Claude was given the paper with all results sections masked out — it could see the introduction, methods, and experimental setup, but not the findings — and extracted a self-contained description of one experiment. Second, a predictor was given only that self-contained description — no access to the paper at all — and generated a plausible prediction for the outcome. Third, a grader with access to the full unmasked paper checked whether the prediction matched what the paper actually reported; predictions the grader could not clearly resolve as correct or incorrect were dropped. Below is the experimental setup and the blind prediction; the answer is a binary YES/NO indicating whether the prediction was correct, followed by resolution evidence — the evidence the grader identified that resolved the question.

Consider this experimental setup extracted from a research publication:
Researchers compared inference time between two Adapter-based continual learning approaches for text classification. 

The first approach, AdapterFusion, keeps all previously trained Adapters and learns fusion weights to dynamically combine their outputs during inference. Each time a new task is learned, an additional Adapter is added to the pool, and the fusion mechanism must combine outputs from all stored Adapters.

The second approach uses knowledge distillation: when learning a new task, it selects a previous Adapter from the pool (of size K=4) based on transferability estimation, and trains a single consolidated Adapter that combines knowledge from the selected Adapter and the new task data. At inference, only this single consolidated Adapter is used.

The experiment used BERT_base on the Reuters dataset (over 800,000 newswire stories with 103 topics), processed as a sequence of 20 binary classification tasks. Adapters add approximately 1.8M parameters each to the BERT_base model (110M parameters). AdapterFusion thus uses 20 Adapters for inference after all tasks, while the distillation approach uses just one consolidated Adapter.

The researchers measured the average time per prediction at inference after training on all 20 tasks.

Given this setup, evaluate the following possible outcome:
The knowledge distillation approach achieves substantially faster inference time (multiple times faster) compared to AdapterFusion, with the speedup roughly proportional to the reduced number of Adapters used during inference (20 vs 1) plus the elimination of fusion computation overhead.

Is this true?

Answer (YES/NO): NO